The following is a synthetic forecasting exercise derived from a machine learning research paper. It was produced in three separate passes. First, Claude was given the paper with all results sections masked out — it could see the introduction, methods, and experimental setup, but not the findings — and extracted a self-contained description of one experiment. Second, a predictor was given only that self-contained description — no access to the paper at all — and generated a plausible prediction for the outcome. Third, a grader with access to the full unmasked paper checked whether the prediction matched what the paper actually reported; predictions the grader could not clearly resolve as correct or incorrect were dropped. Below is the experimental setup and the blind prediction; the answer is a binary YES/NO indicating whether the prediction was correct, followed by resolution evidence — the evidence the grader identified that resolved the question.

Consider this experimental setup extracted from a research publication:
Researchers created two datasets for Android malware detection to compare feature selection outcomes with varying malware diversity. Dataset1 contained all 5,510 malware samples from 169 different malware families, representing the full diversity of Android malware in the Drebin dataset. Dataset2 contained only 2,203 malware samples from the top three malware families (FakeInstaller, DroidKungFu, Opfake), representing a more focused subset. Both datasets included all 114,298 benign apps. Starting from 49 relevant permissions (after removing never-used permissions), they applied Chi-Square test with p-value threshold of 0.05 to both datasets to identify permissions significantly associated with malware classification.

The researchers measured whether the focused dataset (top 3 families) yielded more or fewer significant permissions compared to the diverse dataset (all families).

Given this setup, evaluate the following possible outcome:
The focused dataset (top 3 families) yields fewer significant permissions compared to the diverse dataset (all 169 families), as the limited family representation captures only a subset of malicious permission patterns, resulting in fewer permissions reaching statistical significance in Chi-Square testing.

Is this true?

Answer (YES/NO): YES